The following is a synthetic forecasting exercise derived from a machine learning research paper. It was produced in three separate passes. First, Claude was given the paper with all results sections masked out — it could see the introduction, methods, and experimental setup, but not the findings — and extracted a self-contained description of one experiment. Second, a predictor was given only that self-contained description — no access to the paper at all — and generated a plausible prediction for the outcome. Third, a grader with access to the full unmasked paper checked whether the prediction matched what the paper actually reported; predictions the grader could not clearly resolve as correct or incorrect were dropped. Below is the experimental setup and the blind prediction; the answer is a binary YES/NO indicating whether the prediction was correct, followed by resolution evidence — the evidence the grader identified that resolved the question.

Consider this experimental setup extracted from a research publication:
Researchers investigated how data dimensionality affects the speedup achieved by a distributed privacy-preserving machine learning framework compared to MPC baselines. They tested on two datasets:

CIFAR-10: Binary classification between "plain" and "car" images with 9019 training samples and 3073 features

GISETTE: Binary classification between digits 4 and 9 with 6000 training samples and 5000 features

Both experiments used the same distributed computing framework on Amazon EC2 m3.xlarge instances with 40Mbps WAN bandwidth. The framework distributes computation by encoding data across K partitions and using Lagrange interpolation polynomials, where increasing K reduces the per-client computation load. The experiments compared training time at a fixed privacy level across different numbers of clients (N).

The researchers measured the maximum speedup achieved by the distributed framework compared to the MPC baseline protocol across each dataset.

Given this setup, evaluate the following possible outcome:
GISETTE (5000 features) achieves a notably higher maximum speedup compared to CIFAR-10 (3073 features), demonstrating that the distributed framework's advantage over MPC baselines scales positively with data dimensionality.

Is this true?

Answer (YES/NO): YES